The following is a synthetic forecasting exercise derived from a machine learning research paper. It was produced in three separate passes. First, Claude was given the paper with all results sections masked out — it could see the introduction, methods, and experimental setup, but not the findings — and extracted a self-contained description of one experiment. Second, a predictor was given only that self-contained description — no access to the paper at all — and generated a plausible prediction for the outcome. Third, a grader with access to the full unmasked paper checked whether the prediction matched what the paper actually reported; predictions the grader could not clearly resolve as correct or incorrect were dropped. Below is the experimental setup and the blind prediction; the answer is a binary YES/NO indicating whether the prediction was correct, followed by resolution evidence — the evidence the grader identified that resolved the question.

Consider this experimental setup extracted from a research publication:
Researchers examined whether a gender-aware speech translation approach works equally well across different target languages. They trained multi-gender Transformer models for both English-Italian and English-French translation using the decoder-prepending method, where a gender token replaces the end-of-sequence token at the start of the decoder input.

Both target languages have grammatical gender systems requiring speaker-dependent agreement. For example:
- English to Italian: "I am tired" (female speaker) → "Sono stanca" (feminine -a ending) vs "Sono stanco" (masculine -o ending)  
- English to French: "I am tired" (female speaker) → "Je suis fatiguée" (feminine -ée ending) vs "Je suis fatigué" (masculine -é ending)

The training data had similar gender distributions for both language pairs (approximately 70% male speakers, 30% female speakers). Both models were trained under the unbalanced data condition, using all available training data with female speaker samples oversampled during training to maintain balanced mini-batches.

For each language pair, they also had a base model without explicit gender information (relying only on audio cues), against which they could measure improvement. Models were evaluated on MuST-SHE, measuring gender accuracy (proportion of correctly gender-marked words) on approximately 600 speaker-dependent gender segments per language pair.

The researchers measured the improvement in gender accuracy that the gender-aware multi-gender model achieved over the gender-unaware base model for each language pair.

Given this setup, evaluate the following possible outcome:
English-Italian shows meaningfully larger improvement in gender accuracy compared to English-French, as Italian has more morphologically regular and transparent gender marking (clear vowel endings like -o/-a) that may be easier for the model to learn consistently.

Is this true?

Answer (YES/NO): NO